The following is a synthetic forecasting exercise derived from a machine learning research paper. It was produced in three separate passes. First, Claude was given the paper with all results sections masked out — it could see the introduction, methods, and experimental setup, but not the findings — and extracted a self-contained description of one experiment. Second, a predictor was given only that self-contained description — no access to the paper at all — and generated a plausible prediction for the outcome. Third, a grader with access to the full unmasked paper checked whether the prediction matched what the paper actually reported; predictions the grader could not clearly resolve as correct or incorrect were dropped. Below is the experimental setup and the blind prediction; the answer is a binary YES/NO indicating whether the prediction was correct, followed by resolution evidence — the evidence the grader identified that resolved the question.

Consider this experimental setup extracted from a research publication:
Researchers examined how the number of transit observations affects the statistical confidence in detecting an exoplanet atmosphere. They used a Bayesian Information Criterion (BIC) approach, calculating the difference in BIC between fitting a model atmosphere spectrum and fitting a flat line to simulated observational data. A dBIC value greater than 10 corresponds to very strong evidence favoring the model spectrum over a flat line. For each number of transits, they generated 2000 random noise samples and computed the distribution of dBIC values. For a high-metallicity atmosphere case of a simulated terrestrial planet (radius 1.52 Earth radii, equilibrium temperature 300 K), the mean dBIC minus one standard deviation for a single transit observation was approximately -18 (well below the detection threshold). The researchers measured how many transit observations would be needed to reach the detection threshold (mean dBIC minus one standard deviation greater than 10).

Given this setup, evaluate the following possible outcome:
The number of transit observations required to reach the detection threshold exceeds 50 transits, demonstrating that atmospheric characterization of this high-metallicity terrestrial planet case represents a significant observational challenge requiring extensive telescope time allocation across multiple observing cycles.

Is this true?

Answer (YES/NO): NO